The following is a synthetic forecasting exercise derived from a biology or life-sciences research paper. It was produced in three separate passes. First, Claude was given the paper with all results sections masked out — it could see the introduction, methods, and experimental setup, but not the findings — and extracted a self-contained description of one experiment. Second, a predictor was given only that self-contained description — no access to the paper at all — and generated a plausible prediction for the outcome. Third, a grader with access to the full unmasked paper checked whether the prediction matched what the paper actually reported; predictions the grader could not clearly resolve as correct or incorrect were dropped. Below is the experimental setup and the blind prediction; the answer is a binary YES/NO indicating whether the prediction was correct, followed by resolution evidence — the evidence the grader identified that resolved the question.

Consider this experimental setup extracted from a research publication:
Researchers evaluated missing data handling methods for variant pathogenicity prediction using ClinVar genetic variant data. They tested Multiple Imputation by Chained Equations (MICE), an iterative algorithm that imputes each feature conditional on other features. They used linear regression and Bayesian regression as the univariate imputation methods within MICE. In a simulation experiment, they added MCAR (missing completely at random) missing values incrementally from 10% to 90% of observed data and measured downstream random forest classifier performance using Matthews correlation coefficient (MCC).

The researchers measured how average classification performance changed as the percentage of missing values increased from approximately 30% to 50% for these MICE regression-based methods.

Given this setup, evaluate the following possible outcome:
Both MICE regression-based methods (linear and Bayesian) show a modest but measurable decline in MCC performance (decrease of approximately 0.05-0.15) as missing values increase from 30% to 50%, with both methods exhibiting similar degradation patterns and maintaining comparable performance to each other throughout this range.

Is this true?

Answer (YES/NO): NO